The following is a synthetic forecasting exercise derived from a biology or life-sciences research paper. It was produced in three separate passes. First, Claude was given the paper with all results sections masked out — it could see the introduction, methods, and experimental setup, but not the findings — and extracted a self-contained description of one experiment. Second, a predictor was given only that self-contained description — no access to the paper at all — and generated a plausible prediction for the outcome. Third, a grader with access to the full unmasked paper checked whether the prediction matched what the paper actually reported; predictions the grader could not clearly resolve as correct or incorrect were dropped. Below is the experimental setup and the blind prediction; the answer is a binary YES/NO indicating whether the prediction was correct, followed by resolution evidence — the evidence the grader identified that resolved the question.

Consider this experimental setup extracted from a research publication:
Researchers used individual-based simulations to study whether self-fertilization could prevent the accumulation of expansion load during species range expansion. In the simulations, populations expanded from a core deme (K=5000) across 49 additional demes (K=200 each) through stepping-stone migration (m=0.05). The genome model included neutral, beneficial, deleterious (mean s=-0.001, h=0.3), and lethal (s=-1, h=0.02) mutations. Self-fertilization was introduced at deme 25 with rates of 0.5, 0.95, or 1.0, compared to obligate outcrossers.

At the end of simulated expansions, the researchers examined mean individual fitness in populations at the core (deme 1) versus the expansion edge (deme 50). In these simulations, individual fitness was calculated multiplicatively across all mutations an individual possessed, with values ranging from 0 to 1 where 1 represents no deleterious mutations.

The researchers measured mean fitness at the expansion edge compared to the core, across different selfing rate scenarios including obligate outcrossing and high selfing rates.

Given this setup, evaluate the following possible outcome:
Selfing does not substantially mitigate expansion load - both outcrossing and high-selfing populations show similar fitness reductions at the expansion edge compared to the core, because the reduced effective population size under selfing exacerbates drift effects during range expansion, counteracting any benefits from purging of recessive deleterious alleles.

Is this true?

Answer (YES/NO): YES